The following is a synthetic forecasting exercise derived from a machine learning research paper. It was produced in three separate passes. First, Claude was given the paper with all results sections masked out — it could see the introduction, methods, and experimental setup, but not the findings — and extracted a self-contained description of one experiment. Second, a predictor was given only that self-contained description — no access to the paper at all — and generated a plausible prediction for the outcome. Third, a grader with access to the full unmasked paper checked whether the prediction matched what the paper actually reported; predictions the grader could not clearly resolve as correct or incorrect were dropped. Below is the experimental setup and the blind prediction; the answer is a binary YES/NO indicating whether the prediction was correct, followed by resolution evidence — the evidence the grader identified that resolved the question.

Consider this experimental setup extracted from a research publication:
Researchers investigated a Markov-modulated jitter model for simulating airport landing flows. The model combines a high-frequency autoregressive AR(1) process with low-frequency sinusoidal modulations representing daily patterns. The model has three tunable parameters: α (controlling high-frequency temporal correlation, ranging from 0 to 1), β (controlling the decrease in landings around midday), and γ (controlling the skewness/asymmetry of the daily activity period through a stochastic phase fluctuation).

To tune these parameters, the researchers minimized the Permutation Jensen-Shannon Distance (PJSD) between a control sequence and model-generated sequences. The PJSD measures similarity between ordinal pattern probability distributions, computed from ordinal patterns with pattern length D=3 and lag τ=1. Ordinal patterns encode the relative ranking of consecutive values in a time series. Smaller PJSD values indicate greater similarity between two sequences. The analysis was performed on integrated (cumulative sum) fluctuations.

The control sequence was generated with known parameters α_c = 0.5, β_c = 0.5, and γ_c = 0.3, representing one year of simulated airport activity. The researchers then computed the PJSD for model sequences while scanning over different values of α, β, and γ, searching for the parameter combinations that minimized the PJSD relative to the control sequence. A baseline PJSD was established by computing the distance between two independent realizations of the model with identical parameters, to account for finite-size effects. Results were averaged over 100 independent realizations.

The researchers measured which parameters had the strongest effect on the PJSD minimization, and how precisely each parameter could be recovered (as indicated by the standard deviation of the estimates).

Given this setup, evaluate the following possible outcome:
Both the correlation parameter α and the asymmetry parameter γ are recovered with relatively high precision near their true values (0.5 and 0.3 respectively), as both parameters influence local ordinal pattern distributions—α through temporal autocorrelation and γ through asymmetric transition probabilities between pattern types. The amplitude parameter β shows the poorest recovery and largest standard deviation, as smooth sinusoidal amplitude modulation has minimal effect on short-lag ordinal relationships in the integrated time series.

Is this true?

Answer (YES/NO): NO